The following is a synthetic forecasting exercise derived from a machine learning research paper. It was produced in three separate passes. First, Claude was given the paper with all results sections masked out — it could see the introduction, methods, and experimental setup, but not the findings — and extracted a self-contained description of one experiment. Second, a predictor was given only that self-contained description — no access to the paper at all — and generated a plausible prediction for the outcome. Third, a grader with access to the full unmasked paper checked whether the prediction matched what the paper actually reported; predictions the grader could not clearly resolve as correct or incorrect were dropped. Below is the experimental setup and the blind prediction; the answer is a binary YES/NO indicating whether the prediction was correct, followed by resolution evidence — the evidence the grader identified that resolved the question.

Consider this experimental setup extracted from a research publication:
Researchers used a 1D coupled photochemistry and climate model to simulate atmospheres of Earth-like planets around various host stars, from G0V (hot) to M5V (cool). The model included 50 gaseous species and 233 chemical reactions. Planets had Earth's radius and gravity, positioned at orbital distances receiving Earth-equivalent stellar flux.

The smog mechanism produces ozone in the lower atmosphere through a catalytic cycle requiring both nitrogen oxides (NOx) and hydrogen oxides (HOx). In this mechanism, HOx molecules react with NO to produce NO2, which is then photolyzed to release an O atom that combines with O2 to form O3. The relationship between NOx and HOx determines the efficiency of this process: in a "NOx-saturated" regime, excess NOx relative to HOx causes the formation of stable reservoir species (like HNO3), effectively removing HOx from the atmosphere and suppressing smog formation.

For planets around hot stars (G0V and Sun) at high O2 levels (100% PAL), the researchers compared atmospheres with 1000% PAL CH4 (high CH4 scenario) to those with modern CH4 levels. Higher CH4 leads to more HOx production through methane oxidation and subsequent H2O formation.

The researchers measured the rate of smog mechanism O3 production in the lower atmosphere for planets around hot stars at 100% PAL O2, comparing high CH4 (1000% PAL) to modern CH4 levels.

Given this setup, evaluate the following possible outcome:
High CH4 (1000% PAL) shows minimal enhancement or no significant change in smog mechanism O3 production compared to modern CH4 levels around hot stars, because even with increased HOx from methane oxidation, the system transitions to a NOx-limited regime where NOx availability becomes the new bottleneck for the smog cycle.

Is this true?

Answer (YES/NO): NO